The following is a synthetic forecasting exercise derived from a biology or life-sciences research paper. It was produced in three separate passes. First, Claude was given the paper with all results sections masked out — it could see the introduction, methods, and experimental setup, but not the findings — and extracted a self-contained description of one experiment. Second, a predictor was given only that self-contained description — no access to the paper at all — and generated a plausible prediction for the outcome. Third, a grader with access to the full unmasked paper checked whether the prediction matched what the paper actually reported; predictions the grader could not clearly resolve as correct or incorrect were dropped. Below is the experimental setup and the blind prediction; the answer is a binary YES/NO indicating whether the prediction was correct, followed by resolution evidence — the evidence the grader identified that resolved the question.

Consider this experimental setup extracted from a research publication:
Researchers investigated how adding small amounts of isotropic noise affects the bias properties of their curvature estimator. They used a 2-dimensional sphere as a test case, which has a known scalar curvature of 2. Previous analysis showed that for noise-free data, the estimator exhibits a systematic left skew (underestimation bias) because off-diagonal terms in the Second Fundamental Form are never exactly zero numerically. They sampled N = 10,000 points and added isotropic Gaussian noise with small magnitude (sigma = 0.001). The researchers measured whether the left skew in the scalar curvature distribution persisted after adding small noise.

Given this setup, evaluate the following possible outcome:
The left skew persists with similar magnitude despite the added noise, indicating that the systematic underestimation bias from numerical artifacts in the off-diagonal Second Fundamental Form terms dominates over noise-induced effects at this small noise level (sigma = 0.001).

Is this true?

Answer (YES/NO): NO